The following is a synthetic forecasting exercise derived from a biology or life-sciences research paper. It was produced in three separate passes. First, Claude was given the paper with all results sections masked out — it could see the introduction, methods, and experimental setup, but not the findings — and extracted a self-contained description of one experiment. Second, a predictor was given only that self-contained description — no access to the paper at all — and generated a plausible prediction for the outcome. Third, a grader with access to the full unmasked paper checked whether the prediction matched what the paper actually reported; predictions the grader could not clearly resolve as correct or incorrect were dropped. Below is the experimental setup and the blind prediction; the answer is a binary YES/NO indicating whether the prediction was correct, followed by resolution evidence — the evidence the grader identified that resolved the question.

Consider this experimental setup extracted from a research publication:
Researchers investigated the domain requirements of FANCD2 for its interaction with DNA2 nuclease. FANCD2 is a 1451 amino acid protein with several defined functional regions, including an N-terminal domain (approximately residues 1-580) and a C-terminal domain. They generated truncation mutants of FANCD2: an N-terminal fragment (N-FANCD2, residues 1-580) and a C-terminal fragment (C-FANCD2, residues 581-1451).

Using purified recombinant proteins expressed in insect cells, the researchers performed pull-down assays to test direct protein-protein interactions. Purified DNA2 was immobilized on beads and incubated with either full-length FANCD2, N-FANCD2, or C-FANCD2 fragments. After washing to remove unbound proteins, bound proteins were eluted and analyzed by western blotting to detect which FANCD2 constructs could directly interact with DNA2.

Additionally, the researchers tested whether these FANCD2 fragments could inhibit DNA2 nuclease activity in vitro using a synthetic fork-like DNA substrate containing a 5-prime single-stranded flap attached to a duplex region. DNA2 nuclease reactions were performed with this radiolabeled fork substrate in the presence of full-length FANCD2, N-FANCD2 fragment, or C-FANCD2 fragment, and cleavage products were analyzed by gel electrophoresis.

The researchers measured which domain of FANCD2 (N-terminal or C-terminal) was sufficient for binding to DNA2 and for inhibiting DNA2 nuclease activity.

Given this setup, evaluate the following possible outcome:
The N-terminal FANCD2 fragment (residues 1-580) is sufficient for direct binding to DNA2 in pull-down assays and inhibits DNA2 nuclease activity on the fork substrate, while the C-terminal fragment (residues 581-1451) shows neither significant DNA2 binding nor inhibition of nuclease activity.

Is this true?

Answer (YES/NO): NO